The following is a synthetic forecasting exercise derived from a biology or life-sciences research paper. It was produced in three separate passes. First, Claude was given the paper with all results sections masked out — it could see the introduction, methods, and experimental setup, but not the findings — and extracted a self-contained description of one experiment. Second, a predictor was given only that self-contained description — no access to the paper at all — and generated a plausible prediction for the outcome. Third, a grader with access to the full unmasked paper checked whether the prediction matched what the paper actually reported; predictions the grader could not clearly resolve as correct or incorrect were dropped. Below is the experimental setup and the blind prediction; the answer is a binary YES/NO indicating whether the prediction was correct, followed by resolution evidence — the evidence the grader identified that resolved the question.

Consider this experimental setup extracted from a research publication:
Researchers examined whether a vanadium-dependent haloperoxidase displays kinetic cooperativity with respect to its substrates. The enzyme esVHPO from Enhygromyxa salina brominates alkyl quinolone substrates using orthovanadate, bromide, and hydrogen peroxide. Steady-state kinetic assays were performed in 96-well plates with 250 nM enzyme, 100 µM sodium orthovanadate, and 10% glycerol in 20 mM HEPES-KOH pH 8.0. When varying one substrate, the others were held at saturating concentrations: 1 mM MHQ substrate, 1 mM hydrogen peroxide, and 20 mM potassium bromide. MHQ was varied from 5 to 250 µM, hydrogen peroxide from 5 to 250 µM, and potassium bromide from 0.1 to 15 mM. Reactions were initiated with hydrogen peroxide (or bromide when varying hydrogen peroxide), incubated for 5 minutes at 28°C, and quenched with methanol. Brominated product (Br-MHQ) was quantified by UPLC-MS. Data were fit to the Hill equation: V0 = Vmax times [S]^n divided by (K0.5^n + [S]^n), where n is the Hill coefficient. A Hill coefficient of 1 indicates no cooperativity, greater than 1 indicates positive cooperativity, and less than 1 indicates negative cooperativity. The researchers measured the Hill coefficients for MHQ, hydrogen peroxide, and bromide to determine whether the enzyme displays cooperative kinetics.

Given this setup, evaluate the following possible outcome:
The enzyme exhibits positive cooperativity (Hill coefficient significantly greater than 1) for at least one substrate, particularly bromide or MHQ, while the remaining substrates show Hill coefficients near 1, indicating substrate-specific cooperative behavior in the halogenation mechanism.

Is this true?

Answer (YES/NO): NO